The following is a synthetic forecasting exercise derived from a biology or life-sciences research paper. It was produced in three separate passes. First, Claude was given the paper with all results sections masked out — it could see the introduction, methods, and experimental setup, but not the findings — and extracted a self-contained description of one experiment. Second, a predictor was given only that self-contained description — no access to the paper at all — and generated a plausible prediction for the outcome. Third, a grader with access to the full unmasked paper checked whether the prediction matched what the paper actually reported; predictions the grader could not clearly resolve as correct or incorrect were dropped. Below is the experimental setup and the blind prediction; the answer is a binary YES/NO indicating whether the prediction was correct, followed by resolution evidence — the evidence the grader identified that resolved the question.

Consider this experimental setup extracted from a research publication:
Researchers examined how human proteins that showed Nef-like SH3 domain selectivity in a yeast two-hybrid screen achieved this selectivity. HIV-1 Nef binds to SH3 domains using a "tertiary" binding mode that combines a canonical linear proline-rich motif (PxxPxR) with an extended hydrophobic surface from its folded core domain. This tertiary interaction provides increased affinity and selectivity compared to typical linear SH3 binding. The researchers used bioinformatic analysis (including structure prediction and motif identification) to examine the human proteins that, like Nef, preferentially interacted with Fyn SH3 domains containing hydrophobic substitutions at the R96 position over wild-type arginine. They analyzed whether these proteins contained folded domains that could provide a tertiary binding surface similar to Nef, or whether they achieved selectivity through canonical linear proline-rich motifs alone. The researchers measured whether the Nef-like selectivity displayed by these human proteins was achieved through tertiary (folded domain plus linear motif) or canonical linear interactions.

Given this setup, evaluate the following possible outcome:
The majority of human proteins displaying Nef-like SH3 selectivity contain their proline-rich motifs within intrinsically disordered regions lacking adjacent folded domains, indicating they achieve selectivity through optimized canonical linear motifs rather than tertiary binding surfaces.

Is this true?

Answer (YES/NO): YES